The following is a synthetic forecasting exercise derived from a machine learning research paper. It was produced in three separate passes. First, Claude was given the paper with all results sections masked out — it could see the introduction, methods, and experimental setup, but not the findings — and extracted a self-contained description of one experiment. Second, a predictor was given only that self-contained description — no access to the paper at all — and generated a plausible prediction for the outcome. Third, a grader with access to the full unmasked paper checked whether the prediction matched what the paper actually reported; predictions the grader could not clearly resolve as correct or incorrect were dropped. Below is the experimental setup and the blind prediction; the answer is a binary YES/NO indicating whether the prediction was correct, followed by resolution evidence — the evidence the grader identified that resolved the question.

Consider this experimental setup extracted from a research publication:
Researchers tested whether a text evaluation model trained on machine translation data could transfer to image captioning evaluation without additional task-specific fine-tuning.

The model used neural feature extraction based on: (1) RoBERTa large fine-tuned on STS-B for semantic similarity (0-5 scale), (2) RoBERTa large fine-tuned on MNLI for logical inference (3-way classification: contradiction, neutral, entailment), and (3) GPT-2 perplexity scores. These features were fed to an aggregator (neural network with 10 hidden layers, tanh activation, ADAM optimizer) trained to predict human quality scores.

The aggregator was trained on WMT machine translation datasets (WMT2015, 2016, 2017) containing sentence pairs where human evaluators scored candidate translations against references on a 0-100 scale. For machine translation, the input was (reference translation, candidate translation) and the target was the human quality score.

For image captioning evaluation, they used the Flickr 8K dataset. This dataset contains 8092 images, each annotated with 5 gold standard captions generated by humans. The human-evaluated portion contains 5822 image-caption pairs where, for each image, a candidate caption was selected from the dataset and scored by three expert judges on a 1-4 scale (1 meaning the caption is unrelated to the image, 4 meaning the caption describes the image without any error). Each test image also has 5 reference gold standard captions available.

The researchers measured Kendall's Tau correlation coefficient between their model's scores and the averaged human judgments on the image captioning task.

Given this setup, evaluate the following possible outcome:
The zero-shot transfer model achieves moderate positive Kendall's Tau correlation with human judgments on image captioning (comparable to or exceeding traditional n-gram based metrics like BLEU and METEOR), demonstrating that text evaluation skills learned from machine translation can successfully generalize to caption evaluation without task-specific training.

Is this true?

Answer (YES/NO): YES